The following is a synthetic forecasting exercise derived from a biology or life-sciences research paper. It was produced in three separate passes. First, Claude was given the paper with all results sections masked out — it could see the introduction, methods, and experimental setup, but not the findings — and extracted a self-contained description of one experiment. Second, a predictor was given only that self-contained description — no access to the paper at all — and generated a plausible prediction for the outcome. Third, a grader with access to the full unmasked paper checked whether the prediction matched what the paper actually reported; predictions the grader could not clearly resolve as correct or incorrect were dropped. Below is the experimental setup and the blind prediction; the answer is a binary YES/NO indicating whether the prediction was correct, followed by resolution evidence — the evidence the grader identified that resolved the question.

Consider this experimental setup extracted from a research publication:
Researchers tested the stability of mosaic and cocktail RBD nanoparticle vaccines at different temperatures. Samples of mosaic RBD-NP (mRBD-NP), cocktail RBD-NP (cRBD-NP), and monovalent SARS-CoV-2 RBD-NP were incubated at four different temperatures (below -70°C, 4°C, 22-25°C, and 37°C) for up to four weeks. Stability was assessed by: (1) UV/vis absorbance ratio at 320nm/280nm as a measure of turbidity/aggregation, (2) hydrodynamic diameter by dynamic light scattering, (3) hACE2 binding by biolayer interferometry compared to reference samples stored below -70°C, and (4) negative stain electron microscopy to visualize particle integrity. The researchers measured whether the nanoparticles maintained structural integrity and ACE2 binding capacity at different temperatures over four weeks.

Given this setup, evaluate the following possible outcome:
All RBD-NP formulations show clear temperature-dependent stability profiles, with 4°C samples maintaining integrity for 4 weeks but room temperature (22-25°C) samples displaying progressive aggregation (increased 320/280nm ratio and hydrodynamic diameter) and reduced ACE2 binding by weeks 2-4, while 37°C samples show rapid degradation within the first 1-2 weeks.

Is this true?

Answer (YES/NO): NO